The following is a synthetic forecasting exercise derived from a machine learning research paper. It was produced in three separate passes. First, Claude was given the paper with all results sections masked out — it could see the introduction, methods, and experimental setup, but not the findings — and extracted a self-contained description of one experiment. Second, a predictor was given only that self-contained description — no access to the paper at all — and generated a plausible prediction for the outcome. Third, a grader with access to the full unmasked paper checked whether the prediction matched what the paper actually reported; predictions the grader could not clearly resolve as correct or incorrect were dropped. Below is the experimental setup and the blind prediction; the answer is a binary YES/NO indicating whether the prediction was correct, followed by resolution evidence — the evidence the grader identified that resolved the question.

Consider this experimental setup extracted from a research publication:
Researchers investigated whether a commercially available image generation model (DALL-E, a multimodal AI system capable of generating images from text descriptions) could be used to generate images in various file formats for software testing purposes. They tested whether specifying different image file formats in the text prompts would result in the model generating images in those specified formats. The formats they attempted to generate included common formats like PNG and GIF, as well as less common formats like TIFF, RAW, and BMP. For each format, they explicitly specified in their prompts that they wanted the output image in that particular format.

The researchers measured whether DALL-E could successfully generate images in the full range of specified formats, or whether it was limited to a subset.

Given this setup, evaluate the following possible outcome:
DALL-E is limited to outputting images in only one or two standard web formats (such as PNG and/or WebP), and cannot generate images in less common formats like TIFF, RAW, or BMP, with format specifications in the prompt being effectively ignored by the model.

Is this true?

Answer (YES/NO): YES